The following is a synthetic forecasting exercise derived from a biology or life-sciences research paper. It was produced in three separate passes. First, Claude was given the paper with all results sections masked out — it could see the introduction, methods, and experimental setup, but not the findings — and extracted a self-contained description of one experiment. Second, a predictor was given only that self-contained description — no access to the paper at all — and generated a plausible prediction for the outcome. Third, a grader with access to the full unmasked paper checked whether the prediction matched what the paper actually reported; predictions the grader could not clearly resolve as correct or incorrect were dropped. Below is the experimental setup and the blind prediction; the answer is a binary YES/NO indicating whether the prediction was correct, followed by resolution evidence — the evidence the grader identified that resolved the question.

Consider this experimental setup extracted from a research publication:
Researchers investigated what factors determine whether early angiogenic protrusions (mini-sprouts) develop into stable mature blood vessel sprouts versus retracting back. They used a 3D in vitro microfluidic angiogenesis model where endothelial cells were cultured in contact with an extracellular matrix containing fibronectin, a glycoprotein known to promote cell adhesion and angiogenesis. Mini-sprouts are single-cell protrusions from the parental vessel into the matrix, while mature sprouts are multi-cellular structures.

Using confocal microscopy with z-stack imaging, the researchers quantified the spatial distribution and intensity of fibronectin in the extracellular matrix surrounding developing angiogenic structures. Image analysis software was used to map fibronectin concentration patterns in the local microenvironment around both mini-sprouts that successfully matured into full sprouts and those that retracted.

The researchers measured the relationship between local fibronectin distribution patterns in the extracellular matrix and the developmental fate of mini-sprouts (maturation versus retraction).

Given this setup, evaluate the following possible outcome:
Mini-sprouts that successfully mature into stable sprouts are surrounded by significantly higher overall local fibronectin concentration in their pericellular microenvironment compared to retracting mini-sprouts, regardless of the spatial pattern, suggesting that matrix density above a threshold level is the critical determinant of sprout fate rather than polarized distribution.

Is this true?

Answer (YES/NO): NO